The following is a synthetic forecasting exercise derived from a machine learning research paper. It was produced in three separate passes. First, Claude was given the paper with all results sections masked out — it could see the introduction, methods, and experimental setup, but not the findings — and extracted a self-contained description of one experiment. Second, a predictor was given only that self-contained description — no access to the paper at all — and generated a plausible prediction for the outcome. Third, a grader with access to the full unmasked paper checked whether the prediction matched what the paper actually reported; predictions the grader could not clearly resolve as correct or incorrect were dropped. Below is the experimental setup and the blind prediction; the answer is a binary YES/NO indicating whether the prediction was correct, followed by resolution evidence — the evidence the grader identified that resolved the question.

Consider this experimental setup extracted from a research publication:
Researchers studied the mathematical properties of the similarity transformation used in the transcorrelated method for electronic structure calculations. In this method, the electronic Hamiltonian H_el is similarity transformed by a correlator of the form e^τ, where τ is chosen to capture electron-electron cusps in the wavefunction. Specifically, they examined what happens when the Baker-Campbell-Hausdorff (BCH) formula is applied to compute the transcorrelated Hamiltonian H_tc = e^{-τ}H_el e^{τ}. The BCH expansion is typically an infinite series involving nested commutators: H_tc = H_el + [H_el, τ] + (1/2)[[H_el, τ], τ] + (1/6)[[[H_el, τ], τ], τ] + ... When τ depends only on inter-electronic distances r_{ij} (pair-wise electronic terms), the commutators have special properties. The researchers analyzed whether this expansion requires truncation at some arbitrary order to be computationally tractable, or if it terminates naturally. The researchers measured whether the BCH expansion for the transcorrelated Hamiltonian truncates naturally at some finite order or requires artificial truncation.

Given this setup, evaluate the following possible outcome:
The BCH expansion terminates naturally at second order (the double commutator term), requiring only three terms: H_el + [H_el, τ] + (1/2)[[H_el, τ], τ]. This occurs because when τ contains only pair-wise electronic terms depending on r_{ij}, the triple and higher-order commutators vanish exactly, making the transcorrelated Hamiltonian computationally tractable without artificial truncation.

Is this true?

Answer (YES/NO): YES